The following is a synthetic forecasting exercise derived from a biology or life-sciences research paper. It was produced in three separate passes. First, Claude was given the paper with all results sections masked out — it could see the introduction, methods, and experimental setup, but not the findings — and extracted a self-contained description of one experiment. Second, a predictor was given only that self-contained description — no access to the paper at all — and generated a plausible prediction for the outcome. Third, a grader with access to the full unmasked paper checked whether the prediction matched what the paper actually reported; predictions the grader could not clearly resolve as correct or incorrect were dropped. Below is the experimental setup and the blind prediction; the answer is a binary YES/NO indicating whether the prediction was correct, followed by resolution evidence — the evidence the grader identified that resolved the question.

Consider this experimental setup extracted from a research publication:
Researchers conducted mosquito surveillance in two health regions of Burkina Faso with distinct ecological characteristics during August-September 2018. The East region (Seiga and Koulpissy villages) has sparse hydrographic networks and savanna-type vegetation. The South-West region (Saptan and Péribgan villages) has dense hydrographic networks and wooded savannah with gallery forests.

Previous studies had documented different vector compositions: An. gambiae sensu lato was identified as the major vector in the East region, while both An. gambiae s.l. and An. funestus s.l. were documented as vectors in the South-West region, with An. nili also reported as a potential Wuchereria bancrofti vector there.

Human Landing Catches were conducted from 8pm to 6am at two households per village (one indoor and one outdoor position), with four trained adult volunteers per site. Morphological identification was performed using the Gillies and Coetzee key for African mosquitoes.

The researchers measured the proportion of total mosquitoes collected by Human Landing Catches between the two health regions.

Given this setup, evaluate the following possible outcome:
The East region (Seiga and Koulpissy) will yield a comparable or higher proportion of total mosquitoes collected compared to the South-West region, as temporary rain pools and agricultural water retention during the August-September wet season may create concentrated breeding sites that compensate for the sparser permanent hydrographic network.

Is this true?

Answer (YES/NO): YES